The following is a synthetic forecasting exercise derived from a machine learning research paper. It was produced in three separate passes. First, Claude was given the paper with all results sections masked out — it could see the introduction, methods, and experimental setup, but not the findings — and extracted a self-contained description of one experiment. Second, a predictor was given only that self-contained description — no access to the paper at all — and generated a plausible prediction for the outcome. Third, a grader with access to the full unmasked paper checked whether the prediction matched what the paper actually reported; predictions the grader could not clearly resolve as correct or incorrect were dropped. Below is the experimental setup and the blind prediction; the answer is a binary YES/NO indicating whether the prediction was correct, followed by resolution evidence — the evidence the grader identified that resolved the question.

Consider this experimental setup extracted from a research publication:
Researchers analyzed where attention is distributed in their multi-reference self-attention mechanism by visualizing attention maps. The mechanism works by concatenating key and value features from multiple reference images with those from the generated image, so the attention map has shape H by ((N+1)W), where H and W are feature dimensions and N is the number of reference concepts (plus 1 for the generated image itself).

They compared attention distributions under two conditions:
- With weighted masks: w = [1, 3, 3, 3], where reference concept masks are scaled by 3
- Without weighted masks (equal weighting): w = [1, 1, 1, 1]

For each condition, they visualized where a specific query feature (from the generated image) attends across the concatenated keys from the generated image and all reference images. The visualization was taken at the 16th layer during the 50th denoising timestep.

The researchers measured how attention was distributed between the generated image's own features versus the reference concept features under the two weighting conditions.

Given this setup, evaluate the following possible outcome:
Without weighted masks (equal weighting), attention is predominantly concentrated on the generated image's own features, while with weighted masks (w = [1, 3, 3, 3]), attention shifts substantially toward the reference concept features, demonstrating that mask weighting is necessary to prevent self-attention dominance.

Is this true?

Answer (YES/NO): YES